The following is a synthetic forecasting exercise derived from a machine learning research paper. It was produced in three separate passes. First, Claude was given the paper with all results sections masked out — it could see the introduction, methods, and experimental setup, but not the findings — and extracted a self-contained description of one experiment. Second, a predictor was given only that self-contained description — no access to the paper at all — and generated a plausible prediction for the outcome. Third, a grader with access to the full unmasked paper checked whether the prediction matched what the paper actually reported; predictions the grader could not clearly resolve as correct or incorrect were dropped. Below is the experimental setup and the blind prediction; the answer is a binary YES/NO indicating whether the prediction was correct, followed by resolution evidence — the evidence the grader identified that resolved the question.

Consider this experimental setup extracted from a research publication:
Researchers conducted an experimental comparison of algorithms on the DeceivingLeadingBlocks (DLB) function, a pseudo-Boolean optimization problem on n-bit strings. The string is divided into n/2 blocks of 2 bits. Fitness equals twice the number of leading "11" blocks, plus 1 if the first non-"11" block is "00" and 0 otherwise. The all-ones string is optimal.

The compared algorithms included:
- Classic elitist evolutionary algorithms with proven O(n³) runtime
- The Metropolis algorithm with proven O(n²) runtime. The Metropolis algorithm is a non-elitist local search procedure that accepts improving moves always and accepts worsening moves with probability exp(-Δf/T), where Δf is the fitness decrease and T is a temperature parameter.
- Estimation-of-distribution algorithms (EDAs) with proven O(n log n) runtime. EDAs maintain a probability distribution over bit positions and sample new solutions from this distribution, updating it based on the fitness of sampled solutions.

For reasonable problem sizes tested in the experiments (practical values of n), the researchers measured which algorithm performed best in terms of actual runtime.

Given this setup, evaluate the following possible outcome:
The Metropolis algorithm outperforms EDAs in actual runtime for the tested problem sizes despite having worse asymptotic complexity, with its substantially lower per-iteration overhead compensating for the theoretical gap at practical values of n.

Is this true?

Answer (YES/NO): YES